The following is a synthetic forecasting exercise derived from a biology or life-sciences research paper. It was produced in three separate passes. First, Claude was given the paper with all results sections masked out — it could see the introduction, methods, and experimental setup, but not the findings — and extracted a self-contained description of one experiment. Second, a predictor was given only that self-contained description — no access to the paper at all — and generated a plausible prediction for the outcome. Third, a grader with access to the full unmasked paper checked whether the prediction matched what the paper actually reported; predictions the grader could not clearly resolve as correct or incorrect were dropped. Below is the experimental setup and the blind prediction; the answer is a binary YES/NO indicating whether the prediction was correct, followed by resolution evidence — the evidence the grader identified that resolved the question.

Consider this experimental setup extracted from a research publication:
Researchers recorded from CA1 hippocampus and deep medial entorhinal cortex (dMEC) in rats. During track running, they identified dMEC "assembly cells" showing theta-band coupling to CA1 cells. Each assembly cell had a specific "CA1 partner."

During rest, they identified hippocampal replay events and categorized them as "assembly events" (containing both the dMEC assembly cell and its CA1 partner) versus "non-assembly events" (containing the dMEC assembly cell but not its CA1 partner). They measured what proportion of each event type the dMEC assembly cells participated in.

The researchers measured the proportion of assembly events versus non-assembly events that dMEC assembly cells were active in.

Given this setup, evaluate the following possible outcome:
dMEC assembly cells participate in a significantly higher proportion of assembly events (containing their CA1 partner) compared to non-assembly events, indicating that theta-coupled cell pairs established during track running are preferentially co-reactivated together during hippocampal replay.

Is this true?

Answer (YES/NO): YES